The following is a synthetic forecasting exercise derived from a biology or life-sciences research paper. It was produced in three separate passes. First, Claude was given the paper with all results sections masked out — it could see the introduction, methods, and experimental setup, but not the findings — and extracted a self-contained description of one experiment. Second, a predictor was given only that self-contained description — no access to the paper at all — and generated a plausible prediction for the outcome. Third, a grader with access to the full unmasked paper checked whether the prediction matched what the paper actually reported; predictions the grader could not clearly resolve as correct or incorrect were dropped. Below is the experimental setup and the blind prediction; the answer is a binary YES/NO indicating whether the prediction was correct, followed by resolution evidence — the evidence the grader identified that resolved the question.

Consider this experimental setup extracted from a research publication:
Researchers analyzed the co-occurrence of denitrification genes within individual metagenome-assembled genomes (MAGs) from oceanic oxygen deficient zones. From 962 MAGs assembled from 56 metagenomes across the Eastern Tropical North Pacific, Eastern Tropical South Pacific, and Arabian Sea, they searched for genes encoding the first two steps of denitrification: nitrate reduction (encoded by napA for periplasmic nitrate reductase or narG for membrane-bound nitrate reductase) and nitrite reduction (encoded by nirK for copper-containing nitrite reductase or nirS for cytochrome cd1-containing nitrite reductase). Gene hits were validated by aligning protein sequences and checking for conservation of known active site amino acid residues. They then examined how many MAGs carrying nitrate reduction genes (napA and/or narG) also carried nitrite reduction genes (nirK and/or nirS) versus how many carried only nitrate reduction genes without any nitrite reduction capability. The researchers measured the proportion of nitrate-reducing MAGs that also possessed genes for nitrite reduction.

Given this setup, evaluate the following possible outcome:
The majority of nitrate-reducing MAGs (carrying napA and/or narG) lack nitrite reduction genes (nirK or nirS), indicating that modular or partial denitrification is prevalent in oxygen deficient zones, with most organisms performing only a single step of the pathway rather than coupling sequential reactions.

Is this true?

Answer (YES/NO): YES